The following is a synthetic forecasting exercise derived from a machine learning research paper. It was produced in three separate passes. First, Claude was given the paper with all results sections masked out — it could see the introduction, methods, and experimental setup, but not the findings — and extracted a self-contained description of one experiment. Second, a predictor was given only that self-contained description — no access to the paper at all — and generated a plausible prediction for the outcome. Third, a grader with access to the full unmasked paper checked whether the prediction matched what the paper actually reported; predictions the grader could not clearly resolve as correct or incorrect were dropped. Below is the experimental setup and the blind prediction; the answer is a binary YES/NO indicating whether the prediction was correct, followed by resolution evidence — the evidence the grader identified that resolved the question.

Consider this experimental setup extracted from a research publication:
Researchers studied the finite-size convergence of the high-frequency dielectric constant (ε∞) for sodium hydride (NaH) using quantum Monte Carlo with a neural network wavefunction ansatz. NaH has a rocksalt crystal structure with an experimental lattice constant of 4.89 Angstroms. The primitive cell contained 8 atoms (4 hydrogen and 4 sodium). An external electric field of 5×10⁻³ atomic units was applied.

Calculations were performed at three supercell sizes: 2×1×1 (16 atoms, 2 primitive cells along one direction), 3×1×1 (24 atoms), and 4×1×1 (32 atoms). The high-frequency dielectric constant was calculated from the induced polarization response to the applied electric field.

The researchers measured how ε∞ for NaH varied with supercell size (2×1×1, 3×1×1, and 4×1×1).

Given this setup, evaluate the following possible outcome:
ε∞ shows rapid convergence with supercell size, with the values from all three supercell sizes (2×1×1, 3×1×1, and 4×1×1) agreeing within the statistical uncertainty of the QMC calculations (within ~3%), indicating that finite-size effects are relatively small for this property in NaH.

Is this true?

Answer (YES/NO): NO